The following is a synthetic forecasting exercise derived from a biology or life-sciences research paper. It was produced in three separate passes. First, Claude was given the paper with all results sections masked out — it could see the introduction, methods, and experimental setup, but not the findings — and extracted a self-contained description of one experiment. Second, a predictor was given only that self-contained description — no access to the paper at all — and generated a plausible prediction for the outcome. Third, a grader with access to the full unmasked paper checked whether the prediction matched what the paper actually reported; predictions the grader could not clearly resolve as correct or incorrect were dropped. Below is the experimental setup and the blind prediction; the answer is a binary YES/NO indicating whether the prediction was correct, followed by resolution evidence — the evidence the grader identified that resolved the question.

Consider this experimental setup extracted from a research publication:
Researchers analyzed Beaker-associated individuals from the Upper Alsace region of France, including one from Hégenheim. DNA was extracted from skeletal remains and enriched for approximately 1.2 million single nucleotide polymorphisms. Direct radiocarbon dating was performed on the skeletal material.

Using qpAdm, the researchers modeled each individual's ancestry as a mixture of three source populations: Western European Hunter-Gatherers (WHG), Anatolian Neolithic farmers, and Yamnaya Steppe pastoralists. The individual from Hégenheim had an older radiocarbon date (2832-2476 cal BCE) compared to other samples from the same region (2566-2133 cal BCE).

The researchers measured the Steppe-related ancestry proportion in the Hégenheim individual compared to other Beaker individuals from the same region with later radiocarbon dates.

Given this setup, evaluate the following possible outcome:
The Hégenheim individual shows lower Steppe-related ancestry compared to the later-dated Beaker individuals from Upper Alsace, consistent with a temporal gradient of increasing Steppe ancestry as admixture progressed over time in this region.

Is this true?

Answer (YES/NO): YES